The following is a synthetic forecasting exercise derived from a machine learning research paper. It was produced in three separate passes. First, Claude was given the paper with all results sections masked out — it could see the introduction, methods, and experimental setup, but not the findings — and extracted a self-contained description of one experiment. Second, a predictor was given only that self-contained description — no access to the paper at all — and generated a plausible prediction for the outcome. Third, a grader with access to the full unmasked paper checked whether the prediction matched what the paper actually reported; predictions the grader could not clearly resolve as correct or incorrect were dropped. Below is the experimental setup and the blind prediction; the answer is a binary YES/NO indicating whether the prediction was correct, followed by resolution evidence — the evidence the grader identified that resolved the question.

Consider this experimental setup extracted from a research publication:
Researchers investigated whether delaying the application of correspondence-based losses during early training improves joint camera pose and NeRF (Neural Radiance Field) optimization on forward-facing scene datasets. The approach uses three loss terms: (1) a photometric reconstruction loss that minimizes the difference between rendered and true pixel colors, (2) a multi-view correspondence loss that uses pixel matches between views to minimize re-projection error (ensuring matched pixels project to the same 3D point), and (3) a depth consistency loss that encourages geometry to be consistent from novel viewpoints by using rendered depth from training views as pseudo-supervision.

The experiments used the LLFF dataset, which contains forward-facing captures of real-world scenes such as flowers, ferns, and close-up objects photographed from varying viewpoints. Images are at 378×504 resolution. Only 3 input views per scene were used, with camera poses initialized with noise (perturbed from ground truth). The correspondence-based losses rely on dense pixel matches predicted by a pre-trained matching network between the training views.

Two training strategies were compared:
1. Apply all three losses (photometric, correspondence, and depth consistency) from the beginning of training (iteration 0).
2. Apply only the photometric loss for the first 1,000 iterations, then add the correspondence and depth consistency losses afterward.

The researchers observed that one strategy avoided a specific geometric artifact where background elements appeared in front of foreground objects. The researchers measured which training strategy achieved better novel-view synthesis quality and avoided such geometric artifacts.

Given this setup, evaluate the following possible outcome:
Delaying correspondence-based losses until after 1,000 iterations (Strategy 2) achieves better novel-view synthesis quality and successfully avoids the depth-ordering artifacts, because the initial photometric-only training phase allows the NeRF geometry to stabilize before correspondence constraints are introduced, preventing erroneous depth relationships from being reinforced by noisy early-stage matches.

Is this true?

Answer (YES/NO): YES